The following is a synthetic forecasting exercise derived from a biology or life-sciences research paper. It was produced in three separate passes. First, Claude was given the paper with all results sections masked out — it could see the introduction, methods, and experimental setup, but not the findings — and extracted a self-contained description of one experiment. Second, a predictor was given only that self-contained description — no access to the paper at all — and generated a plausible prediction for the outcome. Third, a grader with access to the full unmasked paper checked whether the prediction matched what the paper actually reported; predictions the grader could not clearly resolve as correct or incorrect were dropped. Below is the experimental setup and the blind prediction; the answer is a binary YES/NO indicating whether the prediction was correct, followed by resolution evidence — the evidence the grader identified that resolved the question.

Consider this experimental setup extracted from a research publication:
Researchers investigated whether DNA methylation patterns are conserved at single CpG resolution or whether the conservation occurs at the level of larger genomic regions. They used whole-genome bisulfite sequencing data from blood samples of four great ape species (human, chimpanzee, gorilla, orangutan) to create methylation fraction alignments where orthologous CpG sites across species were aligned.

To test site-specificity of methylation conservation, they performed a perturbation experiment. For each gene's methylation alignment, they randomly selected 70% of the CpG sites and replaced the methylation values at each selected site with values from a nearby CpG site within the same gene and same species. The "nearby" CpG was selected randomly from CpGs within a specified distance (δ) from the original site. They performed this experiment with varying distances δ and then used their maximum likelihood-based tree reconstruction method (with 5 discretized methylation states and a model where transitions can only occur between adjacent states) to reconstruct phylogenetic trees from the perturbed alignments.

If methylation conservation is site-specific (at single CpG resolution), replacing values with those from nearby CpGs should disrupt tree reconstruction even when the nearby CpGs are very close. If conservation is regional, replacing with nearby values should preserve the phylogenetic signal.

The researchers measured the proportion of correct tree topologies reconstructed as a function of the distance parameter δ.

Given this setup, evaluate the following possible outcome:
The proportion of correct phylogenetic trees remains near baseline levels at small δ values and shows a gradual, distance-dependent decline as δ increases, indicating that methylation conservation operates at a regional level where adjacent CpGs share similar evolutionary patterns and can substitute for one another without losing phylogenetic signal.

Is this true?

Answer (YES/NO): NO